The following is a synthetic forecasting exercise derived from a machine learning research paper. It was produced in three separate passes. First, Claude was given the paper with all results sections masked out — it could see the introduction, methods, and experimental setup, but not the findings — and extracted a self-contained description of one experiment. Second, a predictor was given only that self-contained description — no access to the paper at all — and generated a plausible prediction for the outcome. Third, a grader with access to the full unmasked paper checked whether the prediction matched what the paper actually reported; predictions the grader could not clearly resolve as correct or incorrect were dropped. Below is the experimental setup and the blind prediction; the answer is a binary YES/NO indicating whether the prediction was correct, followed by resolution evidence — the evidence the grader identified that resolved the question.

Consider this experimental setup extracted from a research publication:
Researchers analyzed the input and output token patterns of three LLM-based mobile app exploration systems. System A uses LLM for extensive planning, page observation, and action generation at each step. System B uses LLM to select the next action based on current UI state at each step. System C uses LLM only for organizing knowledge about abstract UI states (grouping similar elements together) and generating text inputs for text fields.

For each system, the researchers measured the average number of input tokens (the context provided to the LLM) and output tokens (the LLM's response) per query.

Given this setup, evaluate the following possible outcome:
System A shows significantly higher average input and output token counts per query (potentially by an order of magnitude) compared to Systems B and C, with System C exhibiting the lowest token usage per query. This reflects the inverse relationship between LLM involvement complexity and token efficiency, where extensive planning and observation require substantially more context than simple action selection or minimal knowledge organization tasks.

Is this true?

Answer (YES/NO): NO